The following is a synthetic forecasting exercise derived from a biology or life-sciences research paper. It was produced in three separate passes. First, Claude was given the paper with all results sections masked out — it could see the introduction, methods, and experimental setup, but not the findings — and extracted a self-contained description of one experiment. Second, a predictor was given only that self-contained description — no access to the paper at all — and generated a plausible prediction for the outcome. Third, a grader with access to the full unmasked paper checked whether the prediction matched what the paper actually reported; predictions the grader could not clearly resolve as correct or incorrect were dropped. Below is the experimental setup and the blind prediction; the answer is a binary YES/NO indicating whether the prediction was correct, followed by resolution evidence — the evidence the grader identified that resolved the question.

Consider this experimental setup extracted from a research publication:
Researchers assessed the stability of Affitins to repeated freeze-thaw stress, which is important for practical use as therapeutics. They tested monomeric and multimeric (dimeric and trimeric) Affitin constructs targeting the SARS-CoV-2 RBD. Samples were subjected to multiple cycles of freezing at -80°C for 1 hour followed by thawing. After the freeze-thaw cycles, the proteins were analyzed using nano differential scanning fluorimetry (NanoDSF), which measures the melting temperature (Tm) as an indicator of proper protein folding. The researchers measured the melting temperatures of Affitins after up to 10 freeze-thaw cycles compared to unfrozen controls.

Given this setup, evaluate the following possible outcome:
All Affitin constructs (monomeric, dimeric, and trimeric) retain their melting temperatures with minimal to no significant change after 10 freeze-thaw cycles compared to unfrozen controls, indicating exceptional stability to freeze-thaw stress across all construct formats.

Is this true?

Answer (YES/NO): NO